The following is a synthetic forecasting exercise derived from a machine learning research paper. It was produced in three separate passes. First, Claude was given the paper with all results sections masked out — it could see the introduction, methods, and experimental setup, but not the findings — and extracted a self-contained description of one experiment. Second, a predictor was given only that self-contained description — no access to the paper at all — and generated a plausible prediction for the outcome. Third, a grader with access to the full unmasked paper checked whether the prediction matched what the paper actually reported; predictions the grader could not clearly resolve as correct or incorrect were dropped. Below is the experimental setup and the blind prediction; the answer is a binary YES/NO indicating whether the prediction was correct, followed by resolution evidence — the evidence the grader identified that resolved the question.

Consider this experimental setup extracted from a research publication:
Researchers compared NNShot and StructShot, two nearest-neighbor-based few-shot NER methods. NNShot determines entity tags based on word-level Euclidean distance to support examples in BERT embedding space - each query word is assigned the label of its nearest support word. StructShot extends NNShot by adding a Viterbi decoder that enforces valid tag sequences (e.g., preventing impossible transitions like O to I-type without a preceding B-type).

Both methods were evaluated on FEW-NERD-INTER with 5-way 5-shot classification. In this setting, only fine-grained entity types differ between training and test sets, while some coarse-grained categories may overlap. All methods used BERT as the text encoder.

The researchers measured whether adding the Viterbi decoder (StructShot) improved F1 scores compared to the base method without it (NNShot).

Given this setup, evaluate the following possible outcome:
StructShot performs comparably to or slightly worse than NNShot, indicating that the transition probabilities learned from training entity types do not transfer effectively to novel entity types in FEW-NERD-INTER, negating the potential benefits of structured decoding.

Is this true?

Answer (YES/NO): NO